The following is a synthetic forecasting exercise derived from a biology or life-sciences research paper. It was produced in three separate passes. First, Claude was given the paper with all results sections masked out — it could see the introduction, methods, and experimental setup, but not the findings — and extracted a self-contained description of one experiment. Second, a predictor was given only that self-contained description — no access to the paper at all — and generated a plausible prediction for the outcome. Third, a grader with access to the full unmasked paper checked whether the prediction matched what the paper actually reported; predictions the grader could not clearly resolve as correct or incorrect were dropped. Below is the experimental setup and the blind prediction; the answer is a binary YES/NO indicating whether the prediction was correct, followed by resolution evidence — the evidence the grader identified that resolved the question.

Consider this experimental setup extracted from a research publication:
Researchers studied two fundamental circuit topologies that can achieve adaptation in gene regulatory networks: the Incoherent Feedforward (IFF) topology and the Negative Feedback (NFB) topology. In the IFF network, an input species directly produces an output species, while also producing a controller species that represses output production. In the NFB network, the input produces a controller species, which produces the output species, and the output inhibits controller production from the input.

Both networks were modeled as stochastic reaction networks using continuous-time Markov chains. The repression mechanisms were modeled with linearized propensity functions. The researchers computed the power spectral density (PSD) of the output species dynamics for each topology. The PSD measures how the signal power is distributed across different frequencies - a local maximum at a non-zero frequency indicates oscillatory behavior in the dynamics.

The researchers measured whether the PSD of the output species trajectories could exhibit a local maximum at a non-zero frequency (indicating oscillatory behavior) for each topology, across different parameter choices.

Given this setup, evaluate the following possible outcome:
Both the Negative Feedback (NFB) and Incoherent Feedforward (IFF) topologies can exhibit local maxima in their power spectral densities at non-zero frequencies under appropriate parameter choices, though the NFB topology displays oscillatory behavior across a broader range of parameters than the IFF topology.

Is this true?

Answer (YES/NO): NO